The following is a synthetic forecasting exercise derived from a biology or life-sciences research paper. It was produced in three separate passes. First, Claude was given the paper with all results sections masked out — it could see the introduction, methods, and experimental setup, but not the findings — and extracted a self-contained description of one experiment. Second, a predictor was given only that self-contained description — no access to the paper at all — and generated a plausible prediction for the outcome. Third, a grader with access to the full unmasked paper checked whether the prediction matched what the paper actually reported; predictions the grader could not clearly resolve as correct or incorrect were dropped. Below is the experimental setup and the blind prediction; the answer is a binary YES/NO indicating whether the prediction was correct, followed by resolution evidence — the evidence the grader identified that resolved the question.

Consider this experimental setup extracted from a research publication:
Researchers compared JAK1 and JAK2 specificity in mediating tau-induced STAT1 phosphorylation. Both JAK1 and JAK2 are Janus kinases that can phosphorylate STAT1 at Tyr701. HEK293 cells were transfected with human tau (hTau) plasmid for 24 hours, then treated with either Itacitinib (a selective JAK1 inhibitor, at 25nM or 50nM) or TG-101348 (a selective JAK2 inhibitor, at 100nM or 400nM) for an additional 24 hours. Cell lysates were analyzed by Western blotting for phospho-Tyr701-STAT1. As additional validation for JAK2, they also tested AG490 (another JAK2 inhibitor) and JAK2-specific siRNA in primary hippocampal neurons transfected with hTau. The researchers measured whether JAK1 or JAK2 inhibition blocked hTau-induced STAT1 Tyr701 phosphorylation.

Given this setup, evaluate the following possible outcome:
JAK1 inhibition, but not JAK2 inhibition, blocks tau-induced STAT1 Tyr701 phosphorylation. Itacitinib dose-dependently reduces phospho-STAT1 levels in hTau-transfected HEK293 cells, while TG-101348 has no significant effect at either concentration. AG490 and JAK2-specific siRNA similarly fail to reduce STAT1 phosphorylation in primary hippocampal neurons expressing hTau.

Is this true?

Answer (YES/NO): NO